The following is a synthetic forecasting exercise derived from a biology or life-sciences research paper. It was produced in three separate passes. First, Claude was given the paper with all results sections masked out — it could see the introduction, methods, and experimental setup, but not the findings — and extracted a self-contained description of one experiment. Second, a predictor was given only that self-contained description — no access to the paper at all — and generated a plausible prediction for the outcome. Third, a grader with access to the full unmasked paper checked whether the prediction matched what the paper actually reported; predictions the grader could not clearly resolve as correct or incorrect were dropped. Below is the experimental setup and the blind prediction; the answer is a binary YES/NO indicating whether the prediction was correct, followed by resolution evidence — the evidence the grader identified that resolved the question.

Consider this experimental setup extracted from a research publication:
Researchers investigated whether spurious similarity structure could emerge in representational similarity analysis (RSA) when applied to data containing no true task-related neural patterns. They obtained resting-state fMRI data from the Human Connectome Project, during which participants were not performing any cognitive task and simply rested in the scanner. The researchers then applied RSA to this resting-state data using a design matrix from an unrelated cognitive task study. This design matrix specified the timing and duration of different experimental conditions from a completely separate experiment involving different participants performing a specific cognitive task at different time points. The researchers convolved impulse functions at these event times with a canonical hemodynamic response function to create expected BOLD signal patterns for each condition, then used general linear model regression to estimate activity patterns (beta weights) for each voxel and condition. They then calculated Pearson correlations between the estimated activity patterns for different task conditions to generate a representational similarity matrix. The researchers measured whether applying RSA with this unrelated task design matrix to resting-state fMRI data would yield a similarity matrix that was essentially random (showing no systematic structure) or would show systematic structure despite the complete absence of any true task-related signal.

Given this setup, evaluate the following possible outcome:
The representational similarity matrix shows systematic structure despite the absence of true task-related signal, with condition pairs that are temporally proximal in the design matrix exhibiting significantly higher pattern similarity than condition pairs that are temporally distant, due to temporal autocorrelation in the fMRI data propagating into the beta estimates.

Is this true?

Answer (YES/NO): YES